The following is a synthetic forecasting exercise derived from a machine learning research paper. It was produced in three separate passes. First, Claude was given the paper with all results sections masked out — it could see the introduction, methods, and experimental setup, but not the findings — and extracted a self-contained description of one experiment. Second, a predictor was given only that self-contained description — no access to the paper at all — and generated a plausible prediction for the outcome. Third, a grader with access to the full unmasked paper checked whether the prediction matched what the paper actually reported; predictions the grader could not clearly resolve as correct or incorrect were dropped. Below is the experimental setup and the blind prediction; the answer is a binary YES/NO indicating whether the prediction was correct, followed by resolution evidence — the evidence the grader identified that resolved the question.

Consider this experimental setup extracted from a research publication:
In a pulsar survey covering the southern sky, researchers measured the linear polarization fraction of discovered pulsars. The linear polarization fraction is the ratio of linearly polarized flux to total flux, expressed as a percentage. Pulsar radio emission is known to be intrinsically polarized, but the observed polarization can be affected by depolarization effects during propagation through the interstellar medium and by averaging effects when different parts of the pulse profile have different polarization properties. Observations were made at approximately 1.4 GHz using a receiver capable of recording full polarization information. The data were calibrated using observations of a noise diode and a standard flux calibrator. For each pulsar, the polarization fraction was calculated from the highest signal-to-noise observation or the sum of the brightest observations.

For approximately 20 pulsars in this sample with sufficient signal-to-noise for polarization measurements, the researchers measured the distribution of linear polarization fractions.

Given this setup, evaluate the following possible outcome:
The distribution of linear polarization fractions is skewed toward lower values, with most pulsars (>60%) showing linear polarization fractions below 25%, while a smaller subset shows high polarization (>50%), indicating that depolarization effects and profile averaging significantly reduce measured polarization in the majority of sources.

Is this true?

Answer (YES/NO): NO